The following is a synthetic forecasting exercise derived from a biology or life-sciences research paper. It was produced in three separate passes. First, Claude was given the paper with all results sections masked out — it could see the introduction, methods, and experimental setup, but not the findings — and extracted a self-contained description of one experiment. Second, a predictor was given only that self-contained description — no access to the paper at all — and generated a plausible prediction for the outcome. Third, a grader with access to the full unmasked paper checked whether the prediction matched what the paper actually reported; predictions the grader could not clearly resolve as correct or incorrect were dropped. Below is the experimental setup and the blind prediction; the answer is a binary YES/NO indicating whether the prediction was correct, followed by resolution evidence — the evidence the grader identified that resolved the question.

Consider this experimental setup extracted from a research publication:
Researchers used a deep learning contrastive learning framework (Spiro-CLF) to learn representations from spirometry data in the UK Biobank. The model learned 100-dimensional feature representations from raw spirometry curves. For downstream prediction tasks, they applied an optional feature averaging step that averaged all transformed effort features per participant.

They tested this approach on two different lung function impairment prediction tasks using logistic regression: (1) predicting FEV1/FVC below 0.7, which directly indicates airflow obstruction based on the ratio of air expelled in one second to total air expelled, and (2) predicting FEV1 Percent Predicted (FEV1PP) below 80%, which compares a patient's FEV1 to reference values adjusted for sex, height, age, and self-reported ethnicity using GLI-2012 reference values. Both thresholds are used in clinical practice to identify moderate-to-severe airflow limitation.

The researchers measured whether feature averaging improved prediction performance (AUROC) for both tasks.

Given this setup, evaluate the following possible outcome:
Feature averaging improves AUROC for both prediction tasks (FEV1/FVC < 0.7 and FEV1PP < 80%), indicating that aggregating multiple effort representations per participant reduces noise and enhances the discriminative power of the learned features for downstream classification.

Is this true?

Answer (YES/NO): NO